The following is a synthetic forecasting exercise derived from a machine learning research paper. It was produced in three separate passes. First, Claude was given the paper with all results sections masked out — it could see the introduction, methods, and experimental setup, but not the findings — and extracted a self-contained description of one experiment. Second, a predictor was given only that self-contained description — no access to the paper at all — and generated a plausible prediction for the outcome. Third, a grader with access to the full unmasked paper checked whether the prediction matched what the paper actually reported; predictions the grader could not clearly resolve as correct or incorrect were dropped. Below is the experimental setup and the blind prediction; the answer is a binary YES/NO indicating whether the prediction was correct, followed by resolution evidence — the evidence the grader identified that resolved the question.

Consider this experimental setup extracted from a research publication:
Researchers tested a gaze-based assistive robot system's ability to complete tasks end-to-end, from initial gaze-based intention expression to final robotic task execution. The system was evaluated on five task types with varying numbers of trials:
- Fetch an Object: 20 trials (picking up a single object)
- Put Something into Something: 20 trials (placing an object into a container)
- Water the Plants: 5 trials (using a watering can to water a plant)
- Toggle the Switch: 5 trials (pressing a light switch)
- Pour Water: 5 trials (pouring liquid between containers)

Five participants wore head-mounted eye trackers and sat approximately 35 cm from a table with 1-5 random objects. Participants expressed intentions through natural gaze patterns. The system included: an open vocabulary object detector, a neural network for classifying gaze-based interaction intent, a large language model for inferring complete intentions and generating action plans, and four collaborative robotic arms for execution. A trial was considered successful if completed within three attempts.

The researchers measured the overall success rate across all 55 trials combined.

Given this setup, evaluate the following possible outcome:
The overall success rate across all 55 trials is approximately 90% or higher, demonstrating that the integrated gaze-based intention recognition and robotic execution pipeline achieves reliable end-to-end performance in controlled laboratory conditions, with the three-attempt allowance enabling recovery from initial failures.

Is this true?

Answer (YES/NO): NO